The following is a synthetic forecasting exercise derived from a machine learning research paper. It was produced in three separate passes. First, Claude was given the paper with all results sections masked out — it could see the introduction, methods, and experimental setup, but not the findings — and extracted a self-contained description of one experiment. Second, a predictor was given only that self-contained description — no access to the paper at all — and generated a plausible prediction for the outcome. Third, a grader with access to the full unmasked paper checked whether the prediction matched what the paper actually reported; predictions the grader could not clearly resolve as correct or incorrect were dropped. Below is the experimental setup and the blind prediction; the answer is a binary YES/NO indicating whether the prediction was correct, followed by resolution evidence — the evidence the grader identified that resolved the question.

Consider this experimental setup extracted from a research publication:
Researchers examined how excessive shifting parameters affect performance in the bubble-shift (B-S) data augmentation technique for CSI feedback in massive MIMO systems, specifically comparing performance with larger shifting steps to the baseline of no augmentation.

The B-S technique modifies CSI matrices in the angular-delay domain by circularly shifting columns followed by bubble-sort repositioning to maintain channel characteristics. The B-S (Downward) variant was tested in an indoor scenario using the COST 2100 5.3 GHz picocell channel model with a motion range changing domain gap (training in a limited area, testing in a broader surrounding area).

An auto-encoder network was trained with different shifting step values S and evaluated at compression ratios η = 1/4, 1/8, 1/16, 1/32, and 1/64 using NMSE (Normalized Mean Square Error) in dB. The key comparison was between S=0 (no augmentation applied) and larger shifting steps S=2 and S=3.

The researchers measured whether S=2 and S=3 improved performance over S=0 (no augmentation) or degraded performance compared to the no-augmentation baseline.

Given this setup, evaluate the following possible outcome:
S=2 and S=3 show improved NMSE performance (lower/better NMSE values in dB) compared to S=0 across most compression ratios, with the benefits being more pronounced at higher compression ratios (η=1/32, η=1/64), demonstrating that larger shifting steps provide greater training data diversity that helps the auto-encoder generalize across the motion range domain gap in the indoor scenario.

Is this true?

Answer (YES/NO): NO